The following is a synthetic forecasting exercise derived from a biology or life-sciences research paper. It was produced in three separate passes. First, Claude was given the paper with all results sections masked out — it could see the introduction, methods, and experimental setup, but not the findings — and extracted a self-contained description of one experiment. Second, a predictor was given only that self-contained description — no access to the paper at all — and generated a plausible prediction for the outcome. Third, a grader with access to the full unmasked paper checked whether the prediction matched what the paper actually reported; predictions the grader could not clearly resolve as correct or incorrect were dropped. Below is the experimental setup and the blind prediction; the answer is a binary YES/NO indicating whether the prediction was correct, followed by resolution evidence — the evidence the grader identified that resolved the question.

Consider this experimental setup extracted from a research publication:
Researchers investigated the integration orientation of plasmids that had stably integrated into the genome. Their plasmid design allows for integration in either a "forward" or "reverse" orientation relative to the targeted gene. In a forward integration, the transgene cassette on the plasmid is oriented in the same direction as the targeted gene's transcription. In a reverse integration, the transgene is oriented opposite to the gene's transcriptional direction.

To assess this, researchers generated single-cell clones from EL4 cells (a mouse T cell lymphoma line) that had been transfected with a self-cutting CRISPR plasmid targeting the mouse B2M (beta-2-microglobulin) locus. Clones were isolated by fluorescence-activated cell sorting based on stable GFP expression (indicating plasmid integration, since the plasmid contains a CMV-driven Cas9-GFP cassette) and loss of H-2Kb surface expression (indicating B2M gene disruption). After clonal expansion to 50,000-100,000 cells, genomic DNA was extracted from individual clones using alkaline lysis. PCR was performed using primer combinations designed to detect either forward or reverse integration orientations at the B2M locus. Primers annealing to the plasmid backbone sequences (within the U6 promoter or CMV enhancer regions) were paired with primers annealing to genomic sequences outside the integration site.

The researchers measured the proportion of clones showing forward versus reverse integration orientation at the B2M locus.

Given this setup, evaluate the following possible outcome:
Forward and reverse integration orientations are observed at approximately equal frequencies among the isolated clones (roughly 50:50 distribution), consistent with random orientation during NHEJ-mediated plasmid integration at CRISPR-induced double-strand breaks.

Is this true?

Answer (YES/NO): NO